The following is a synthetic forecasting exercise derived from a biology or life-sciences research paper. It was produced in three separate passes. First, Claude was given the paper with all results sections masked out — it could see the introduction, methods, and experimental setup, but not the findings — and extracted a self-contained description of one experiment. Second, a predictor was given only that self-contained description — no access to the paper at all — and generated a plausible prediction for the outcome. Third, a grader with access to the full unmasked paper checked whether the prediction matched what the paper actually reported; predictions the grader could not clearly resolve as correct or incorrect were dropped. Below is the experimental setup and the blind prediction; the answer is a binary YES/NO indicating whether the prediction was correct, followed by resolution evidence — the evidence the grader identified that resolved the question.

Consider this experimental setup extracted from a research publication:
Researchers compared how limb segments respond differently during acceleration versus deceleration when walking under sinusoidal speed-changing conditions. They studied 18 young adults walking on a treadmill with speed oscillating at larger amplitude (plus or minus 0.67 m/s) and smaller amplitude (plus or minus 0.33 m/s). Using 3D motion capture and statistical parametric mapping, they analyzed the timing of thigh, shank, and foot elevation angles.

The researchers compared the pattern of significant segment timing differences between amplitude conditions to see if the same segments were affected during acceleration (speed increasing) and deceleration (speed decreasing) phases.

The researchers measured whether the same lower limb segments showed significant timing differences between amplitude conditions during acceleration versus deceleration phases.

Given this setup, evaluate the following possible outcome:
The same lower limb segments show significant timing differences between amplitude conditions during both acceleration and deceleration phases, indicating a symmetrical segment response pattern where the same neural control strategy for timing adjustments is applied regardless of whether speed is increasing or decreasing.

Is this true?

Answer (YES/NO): NO